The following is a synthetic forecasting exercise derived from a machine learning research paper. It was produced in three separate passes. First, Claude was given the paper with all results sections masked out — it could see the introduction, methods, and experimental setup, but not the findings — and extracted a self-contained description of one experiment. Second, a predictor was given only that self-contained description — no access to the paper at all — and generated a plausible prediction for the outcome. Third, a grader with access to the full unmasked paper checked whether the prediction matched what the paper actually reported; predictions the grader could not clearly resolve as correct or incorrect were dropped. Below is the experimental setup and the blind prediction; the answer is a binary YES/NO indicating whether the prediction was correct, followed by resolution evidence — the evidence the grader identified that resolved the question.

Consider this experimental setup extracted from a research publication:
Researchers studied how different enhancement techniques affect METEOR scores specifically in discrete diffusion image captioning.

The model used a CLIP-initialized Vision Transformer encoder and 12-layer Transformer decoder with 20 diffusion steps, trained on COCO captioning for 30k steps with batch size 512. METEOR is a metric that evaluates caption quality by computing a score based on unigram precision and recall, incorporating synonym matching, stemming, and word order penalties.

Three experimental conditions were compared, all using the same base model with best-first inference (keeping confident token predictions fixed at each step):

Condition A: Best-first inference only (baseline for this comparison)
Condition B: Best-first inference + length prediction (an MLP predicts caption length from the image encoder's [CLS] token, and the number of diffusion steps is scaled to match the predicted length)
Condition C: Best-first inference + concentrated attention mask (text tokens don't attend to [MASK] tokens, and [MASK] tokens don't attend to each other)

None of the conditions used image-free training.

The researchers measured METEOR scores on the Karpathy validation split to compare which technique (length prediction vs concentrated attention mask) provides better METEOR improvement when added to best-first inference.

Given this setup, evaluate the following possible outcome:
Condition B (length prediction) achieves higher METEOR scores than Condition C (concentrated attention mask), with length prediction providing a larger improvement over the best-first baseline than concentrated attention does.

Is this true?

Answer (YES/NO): NO